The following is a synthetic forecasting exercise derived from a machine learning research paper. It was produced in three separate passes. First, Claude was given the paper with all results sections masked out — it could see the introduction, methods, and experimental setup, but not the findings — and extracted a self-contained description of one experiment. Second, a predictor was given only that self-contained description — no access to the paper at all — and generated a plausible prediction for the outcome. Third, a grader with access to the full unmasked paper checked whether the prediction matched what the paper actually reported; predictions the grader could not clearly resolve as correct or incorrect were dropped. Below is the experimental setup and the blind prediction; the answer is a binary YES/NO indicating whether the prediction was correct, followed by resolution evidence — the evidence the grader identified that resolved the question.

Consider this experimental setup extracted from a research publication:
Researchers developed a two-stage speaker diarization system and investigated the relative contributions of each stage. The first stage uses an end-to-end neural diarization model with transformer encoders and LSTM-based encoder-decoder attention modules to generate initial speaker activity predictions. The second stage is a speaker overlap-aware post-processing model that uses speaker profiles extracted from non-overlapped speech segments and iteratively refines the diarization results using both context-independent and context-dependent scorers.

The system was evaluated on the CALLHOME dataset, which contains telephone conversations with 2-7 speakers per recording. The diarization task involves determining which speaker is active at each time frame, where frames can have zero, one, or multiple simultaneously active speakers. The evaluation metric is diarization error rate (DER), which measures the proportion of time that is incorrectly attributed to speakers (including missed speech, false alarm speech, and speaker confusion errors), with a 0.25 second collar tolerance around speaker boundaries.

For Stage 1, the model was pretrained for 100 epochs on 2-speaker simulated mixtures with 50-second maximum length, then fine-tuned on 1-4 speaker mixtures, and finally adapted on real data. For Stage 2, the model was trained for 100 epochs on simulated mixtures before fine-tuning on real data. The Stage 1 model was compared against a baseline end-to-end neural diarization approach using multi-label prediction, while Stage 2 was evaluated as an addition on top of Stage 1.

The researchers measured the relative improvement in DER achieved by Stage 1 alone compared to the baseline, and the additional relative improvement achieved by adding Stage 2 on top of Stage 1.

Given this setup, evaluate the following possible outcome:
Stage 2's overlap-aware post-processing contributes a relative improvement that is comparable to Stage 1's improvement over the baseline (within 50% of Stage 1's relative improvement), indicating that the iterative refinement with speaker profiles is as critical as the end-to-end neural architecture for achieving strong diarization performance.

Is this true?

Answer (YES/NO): YES